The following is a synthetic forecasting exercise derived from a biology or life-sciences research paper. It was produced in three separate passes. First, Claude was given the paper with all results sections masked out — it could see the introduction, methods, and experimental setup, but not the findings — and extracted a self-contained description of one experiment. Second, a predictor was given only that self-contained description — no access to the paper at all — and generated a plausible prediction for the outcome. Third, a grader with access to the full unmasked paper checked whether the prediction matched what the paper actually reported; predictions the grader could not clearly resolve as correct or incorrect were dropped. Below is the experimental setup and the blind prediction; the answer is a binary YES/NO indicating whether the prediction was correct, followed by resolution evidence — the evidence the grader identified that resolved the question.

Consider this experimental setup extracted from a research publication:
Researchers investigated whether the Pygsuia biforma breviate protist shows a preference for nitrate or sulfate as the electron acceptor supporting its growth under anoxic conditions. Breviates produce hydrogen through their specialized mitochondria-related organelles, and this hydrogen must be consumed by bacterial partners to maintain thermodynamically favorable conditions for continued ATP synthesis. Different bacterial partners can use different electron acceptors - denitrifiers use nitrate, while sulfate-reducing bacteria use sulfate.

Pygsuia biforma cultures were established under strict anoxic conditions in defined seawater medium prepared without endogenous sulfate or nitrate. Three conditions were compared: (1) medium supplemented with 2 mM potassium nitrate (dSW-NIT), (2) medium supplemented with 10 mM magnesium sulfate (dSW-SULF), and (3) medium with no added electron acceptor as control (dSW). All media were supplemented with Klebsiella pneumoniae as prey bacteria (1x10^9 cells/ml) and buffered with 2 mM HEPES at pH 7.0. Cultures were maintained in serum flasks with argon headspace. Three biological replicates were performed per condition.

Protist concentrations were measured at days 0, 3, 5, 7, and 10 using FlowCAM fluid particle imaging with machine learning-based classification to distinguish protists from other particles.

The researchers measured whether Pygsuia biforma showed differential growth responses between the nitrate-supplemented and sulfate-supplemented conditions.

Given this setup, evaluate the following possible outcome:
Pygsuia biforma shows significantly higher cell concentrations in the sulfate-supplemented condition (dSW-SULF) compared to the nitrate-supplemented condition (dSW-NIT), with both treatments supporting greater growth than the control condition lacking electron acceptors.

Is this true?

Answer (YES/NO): NO